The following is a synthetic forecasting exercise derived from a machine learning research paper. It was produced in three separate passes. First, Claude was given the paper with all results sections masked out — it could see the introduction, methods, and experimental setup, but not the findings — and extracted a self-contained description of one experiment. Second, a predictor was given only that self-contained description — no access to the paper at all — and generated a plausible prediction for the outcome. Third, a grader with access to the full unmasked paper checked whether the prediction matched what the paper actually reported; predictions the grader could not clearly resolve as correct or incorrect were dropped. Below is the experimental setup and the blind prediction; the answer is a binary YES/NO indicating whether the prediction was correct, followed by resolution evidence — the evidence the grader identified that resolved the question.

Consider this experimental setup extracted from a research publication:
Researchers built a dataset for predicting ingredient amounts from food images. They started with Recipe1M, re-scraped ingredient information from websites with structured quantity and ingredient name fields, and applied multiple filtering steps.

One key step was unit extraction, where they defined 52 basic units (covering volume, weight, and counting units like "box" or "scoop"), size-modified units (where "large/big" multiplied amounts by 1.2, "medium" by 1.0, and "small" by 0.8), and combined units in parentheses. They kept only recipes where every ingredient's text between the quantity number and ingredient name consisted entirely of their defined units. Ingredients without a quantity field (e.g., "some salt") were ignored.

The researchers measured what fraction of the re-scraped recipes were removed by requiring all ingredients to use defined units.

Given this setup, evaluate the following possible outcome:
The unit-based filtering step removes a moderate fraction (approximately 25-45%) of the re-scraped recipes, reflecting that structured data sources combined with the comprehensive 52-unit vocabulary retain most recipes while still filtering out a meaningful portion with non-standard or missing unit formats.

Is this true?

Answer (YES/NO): NO